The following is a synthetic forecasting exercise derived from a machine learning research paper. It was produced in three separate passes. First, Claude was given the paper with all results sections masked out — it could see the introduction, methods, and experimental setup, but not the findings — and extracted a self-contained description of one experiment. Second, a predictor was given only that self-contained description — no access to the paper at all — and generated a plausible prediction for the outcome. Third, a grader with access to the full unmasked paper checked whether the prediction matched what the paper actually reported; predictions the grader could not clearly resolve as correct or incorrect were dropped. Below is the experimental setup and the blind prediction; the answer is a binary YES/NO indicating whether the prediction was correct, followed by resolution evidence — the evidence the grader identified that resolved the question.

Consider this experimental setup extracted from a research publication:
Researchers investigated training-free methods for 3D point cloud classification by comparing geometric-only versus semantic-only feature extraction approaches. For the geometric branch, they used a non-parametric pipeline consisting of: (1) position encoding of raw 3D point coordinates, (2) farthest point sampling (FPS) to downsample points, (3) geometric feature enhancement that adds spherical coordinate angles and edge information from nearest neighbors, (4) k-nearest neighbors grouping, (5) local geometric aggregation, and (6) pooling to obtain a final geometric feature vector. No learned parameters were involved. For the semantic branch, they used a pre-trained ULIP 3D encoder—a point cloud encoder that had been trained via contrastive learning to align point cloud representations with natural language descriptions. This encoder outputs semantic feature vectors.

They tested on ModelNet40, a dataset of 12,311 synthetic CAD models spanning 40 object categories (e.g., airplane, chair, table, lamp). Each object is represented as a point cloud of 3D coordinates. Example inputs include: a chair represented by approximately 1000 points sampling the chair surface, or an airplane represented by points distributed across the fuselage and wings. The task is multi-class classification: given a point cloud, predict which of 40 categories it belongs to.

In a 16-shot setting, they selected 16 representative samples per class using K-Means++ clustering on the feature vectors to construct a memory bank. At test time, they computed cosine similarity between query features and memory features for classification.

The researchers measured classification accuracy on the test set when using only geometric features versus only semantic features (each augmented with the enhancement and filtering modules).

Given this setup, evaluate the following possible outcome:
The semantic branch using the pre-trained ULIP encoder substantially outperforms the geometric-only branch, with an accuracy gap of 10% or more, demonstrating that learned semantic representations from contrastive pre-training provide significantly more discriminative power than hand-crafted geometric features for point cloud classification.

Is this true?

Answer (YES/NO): YES